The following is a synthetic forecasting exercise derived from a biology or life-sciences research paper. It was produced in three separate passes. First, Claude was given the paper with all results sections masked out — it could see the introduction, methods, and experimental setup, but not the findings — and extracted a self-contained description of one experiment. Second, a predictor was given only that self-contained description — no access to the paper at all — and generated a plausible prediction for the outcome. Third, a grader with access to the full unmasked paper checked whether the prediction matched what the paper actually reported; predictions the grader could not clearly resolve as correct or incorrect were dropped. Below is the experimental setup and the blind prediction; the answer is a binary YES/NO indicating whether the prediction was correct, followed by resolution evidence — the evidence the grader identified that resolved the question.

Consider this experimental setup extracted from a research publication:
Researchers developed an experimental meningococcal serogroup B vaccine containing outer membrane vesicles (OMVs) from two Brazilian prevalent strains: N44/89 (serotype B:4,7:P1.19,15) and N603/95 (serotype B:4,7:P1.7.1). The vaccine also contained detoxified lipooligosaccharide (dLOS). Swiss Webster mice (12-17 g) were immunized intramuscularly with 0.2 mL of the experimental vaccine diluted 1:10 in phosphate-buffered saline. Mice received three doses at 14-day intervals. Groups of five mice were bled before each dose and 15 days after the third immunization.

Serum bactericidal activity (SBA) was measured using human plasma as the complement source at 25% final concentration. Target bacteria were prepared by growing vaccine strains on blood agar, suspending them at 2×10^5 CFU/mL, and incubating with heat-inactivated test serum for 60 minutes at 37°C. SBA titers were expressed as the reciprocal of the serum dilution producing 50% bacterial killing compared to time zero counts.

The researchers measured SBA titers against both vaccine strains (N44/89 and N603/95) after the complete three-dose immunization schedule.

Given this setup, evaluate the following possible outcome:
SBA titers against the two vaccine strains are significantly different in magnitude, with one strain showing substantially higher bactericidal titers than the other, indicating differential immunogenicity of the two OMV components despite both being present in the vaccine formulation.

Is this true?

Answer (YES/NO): YES